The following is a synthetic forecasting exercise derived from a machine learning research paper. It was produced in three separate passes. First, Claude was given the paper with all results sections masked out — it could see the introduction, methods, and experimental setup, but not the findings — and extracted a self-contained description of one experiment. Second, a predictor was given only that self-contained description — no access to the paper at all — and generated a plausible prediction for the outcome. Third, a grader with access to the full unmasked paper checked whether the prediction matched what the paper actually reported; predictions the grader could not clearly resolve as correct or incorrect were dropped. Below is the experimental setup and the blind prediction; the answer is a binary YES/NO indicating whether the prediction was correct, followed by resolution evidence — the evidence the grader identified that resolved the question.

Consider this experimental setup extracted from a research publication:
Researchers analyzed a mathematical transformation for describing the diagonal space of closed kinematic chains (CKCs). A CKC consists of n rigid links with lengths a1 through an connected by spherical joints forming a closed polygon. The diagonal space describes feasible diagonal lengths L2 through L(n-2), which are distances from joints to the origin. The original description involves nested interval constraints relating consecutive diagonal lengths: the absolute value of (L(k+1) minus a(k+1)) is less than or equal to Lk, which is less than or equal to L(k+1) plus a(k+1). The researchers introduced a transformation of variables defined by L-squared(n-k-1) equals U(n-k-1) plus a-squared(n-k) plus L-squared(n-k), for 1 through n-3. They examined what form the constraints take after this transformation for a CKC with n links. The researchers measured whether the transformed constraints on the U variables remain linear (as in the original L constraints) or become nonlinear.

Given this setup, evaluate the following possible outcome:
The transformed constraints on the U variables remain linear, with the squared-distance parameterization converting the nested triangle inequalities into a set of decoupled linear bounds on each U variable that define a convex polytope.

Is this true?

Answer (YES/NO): NO